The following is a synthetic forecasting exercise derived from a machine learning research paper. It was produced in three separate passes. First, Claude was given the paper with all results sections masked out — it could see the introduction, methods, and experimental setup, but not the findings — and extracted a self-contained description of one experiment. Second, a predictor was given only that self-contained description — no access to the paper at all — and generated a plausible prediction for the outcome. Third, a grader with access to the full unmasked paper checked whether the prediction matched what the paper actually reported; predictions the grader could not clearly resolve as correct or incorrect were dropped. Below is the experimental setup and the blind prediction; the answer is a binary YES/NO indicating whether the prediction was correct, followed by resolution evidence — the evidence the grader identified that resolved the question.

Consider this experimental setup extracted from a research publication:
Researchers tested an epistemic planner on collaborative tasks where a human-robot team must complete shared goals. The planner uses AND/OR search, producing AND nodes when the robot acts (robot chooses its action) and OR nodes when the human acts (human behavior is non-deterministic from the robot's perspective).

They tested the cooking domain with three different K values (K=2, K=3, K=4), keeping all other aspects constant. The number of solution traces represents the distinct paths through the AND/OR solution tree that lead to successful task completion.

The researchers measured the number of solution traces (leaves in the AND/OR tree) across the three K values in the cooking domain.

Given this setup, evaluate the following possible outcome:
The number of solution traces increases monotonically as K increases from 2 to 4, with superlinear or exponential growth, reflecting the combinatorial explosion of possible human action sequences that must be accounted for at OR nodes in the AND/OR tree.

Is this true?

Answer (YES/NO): NO